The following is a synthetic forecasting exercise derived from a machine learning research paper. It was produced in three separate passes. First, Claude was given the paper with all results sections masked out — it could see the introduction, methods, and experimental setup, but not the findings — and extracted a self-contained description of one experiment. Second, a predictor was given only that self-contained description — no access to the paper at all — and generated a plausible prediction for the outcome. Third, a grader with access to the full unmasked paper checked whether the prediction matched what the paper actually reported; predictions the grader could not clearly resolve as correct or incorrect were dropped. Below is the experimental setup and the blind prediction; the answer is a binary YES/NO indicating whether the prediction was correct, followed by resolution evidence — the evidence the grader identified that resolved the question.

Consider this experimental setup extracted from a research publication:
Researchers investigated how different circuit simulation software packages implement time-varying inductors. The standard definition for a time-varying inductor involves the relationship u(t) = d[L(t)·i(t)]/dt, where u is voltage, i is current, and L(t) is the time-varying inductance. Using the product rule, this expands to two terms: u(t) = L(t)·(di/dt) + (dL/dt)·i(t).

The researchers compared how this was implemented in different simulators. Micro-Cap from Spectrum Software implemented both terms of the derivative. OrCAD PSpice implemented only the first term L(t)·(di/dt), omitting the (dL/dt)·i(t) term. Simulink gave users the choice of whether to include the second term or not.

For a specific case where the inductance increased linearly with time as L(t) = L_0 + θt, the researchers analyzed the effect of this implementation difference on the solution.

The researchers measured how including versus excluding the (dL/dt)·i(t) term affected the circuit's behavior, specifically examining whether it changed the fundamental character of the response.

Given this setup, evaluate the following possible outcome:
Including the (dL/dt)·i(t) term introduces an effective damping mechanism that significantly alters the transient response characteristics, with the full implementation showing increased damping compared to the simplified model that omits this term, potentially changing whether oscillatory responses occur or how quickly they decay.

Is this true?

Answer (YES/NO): NO